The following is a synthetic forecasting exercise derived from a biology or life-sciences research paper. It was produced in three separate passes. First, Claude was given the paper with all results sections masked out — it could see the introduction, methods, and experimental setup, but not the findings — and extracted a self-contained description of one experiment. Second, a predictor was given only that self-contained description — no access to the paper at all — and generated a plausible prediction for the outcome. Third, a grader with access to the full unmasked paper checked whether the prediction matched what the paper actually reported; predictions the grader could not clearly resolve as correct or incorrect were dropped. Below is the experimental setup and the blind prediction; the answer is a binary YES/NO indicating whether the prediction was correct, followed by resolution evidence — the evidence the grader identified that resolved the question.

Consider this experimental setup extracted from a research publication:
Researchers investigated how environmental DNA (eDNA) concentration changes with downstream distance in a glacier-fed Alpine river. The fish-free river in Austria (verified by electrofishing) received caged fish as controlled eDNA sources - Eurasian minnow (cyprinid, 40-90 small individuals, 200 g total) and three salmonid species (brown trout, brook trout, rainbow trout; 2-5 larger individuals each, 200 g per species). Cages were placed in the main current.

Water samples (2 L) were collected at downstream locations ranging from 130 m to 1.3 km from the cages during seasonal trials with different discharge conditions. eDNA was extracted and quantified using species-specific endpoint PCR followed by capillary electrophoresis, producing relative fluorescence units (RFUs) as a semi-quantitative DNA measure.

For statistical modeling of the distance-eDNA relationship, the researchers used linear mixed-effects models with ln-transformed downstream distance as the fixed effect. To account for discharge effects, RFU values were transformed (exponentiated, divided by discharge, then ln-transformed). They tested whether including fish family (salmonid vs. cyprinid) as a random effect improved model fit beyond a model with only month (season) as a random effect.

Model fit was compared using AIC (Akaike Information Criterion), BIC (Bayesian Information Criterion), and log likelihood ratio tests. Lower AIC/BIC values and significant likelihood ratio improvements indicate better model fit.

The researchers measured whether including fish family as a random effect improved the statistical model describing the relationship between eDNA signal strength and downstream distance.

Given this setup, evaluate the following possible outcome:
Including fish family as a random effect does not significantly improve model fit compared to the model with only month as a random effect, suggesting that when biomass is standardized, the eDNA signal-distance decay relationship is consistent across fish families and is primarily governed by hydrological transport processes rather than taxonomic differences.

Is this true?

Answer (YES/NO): NO